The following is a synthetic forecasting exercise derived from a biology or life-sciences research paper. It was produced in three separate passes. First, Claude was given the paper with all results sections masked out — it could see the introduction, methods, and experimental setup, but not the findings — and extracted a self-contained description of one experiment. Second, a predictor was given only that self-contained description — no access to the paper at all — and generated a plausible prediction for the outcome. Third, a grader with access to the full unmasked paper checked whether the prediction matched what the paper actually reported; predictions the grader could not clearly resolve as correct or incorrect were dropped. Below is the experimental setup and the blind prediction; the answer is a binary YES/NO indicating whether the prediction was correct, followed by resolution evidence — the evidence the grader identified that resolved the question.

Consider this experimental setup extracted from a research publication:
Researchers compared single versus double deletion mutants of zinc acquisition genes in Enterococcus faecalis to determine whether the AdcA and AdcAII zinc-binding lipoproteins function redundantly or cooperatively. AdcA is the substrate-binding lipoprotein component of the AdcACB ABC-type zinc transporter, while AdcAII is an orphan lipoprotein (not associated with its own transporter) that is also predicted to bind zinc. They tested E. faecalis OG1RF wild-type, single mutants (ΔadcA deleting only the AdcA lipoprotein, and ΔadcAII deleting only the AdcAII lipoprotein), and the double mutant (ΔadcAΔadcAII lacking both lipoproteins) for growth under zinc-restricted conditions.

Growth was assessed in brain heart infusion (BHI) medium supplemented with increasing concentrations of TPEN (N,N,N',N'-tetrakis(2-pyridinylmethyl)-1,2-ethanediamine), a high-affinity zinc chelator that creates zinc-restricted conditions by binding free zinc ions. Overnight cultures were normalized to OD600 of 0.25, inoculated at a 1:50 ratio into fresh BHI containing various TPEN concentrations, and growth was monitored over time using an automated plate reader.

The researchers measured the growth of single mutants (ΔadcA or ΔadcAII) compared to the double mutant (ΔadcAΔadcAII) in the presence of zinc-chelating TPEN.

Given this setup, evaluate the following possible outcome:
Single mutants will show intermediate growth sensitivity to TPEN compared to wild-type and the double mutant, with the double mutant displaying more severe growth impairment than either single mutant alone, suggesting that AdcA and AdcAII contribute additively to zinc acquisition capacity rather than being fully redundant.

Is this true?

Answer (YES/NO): NO